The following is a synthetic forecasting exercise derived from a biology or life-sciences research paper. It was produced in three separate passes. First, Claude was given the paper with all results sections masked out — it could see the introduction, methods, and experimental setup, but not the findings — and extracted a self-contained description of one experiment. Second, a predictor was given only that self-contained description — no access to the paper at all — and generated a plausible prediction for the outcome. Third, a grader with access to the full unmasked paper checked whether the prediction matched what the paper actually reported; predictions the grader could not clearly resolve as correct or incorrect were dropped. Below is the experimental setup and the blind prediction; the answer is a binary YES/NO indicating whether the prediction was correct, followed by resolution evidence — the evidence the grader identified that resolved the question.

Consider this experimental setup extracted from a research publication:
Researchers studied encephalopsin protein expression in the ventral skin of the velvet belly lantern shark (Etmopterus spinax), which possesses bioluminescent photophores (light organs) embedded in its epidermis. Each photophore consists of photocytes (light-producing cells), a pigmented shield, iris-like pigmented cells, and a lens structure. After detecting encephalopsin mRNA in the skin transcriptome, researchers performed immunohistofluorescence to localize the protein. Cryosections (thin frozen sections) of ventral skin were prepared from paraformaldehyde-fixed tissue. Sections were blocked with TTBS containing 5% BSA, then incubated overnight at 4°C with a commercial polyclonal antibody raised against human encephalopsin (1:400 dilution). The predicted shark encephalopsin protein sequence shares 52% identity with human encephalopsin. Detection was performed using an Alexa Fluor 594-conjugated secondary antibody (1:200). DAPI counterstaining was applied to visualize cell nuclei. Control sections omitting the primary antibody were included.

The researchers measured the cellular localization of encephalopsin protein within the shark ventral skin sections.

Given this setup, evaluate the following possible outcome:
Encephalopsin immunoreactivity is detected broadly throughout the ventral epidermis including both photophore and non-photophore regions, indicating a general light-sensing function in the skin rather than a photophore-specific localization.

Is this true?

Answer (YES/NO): YES